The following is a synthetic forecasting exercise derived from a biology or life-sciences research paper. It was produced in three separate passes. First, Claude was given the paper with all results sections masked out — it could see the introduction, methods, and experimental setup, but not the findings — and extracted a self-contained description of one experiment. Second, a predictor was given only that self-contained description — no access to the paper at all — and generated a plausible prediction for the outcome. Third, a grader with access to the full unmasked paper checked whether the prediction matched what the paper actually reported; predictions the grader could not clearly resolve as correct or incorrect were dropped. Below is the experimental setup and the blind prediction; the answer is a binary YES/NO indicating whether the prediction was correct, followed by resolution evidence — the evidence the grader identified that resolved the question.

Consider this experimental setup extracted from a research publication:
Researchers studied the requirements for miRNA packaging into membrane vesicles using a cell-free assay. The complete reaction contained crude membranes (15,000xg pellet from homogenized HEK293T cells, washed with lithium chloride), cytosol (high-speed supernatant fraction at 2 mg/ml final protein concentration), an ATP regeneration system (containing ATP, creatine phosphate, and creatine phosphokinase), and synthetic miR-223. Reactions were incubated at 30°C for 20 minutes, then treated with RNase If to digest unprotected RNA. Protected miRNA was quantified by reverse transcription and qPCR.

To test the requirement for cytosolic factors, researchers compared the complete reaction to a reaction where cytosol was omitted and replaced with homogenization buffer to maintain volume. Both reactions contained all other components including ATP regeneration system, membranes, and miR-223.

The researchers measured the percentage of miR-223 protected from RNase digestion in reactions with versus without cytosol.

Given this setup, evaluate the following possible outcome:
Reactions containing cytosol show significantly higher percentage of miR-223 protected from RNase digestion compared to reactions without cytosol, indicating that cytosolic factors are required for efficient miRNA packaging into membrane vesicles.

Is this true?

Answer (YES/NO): YES